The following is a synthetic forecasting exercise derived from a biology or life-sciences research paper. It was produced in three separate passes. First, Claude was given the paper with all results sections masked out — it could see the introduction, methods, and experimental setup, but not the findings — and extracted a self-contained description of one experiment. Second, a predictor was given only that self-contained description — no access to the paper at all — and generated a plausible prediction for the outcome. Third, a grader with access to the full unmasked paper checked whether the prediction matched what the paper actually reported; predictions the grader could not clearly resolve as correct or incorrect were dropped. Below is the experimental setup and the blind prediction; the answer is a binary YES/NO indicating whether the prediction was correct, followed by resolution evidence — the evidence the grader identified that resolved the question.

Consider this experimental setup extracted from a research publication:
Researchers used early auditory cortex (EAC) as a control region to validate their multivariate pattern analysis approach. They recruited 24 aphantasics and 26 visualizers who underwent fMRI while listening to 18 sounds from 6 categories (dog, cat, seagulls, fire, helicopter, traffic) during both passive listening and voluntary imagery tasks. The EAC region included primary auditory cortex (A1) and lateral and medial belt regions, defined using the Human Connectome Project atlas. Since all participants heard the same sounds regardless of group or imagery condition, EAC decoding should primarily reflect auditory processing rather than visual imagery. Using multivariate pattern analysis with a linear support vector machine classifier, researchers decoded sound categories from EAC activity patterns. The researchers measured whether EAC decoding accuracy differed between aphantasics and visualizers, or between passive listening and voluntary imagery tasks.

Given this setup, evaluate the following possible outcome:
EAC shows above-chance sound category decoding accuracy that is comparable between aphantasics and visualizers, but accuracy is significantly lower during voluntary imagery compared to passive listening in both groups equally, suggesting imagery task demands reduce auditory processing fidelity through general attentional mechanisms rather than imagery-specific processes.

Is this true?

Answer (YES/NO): NO